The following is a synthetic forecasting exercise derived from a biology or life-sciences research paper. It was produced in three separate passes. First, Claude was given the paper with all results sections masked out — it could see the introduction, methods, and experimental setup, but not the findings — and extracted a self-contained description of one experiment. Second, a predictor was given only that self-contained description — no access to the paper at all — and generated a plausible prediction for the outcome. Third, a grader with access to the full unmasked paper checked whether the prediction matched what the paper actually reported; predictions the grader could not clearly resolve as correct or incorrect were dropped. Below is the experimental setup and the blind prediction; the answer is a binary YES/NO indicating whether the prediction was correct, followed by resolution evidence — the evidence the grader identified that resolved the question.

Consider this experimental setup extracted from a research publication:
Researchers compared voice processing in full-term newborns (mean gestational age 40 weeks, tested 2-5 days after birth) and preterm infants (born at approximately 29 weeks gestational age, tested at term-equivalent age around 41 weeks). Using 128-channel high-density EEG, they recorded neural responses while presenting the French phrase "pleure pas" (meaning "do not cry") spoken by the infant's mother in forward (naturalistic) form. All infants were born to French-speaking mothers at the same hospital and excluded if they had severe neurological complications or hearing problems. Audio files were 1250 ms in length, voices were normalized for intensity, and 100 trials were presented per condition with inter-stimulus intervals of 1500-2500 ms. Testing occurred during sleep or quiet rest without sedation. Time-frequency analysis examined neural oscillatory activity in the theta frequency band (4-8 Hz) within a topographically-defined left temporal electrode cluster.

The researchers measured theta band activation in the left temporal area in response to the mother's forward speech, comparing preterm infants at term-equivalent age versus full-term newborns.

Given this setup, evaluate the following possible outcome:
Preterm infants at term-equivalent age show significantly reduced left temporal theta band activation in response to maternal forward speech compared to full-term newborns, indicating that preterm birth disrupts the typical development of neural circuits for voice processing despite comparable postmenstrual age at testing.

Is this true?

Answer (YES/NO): YES